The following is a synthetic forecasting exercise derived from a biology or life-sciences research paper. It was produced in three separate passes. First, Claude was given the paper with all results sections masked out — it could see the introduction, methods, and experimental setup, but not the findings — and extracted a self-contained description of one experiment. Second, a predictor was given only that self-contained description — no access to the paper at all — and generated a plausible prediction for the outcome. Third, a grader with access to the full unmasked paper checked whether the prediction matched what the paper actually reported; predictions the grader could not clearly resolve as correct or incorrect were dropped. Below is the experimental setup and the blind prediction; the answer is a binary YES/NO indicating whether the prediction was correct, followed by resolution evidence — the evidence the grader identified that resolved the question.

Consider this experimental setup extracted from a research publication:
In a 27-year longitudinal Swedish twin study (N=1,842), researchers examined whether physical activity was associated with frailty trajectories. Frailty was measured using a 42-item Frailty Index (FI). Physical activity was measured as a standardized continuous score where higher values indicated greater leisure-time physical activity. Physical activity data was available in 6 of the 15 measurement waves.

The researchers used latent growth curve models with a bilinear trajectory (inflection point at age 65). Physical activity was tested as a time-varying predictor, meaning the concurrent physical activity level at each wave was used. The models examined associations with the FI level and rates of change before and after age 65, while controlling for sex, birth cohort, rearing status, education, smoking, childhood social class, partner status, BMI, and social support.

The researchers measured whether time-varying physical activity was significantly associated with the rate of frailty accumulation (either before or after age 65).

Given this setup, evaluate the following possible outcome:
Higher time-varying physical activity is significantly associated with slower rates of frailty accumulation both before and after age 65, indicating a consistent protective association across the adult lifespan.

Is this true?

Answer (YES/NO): NO